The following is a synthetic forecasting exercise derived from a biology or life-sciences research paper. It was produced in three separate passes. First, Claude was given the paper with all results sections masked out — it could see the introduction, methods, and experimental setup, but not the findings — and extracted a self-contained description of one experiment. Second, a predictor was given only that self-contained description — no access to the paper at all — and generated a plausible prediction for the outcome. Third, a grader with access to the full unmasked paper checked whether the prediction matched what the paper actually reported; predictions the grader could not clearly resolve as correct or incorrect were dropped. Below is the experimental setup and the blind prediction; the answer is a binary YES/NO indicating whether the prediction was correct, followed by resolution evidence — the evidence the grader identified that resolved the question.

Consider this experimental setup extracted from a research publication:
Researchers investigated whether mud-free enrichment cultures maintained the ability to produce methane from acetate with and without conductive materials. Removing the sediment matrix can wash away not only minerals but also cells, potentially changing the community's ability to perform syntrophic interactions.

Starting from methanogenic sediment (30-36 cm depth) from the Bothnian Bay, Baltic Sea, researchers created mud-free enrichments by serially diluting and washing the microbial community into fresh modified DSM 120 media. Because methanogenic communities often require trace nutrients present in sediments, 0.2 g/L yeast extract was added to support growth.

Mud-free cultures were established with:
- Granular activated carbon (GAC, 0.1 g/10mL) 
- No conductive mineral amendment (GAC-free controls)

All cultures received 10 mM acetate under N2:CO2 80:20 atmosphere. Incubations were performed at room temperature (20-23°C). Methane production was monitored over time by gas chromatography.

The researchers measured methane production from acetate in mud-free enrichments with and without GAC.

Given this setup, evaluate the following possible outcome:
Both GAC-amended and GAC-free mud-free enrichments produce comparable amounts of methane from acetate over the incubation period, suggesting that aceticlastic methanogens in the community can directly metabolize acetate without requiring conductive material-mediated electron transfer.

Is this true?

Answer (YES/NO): NO